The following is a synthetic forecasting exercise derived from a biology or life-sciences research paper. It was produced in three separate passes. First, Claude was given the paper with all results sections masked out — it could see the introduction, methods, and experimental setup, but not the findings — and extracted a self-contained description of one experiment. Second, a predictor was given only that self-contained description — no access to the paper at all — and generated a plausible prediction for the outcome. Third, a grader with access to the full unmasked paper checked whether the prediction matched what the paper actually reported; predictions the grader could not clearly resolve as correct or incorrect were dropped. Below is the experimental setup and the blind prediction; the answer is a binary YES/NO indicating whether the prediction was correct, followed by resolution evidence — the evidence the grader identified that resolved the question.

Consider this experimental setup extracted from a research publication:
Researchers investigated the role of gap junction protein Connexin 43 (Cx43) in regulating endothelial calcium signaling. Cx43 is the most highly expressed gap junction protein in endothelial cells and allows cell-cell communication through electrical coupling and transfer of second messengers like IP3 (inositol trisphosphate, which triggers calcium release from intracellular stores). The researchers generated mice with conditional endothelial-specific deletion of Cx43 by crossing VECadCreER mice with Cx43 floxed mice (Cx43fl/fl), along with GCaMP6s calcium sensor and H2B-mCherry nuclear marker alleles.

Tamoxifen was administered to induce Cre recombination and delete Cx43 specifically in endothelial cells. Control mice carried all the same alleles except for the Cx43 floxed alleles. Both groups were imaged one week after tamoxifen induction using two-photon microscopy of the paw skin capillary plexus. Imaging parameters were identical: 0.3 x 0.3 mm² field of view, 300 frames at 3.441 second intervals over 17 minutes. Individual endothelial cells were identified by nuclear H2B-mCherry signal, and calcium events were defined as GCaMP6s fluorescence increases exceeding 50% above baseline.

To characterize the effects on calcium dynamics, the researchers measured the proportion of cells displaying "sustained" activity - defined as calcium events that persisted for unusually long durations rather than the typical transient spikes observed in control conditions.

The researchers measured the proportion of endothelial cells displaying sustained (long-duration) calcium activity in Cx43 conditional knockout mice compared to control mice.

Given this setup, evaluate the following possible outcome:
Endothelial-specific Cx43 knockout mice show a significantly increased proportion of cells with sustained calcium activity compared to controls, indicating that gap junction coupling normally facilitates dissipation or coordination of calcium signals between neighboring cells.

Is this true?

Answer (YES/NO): YES